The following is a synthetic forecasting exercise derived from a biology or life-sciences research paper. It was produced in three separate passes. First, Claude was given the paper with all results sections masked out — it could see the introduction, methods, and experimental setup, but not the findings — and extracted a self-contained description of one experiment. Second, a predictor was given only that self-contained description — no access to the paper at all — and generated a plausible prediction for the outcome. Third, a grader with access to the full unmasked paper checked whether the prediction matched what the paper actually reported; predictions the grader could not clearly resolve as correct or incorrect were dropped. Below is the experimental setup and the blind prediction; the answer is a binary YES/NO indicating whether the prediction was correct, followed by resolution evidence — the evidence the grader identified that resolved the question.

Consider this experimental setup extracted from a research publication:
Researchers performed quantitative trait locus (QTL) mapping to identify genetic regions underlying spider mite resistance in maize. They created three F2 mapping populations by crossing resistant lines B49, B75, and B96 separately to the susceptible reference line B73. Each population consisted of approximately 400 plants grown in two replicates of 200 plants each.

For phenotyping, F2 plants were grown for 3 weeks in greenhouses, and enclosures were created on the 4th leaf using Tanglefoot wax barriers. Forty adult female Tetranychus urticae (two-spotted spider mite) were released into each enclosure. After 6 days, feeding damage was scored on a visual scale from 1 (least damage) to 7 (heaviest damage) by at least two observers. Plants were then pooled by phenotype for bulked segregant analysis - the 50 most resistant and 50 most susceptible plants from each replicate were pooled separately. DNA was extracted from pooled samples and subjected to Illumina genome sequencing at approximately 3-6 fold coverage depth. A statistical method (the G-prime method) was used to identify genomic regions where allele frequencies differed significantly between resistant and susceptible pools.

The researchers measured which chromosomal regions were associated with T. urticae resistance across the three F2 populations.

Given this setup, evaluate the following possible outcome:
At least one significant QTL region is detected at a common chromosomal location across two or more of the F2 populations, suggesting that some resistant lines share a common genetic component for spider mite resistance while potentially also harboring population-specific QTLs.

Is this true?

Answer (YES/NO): YES